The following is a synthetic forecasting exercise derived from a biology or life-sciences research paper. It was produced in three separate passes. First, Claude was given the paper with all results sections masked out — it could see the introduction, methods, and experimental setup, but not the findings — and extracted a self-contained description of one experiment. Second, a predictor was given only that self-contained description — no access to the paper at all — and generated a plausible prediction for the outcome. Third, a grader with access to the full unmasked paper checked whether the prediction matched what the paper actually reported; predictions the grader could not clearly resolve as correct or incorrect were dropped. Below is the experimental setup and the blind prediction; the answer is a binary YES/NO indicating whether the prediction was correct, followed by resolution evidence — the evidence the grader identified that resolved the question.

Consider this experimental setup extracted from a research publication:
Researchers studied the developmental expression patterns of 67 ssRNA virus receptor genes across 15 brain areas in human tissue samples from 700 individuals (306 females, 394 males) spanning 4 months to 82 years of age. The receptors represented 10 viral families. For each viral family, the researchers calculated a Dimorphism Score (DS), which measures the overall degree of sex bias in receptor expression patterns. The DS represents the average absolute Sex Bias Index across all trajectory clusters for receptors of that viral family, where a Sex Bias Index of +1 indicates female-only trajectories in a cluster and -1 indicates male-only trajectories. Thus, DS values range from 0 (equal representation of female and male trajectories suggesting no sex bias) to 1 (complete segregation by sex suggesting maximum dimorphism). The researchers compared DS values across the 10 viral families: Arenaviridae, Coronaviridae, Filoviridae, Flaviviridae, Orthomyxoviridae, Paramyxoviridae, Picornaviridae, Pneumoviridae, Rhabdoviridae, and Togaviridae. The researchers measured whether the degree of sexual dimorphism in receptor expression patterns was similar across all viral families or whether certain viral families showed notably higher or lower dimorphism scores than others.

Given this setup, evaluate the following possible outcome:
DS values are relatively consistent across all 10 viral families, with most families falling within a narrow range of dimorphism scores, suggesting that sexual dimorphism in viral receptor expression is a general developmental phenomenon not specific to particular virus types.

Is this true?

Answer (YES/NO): NO